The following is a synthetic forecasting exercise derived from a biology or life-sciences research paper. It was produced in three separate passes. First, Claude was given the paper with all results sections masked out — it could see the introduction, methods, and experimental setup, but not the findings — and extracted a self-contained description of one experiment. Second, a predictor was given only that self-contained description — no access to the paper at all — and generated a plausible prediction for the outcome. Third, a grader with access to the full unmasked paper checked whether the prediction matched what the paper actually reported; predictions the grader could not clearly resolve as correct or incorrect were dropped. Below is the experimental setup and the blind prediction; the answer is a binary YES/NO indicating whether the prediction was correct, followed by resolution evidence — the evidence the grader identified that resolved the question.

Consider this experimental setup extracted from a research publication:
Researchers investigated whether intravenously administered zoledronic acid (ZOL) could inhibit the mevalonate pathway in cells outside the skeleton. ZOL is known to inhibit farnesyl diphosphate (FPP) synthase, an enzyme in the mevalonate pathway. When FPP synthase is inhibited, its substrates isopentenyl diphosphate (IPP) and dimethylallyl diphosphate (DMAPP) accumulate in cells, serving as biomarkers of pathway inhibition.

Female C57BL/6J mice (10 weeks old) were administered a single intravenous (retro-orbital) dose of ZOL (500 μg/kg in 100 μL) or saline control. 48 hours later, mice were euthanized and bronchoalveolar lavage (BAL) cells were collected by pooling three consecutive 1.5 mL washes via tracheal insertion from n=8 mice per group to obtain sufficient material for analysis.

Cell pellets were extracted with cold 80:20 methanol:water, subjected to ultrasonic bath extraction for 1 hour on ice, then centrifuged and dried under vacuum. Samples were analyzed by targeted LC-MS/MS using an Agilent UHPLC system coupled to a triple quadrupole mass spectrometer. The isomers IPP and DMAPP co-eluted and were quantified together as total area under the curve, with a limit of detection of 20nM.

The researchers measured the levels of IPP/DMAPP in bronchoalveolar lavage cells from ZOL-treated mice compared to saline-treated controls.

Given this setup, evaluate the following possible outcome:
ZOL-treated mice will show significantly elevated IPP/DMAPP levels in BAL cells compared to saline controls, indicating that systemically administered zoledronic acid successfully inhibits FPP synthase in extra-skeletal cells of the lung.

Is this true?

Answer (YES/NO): YES